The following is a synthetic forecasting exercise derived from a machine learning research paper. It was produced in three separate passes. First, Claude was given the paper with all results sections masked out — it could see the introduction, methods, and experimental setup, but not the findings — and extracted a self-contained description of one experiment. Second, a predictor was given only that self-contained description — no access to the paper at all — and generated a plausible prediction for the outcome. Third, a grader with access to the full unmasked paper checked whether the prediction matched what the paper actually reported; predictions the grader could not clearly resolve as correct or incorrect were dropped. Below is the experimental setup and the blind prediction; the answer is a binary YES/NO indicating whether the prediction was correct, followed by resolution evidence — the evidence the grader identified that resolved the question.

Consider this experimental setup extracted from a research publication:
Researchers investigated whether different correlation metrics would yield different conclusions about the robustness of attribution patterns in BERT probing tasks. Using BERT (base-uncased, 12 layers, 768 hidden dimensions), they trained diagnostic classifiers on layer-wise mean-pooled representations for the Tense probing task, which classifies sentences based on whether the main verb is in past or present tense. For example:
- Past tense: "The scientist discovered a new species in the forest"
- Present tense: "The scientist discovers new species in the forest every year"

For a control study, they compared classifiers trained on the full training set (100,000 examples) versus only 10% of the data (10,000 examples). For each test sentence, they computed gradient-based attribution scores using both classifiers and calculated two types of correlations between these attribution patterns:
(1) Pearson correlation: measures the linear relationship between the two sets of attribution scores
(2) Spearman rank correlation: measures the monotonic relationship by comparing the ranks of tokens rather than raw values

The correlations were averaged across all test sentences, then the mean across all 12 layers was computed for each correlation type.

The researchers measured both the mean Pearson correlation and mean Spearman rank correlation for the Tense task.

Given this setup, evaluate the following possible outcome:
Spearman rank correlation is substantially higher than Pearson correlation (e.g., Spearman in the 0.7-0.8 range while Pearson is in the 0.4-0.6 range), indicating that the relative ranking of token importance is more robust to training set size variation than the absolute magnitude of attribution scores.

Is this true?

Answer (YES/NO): NO